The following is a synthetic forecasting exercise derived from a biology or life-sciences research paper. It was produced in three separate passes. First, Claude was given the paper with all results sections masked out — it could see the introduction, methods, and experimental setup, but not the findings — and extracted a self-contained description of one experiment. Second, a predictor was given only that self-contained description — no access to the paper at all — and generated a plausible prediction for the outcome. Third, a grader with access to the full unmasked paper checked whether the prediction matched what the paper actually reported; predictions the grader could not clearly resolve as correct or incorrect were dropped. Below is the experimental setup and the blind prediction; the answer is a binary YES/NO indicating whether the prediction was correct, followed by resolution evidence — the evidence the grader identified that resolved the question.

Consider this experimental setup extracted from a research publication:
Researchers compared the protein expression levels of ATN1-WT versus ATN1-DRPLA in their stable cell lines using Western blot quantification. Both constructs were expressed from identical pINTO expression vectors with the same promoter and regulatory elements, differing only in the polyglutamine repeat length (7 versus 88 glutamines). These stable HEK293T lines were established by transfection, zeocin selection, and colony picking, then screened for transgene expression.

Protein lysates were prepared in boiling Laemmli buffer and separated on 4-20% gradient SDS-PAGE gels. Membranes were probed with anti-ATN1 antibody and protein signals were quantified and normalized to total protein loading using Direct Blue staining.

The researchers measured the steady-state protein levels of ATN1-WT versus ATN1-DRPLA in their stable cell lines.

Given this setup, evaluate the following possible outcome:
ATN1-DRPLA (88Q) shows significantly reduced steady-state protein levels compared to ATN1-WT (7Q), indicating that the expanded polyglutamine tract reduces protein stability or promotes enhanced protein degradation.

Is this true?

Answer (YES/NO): NO